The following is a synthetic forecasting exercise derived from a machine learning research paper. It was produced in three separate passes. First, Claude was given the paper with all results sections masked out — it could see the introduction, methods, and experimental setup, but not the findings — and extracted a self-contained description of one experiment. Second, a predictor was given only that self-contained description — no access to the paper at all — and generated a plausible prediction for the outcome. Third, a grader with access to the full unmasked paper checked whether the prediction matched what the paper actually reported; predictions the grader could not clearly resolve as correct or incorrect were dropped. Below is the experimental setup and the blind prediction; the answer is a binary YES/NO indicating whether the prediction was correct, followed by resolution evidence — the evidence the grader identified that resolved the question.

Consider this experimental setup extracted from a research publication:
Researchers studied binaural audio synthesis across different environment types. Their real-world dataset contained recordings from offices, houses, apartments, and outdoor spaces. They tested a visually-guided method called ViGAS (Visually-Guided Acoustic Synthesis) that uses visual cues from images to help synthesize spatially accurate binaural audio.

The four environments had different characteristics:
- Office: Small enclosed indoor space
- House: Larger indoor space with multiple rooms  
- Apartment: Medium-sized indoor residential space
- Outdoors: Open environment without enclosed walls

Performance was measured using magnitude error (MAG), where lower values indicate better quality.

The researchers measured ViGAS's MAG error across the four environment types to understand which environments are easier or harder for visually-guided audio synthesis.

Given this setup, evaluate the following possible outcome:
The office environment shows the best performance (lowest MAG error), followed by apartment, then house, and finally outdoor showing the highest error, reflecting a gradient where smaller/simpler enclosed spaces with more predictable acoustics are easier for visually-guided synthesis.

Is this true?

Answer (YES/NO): NO